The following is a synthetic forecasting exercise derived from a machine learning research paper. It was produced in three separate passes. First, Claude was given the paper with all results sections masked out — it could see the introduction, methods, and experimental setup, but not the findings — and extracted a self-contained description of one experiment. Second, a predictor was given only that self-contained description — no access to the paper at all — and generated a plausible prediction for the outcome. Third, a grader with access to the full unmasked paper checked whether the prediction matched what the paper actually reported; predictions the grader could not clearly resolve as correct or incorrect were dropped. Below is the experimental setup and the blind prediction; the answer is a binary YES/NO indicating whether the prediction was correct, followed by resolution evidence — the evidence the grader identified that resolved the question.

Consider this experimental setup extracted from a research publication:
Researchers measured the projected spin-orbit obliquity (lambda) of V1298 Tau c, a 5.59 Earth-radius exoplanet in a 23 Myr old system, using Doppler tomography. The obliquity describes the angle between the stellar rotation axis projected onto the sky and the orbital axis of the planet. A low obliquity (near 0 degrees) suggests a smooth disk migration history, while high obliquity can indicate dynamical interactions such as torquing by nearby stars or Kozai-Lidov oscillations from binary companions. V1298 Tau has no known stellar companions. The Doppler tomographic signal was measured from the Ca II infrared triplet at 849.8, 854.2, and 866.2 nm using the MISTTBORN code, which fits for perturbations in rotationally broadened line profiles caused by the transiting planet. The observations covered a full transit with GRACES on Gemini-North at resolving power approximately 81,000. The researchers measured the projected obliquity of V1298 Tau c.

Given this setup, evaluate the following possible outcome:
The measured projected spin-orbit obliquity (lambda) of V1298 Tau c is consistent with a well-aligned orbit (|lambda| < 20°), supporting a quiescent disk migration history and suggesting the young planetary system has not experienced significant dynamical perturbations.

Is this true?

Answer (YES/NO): YES